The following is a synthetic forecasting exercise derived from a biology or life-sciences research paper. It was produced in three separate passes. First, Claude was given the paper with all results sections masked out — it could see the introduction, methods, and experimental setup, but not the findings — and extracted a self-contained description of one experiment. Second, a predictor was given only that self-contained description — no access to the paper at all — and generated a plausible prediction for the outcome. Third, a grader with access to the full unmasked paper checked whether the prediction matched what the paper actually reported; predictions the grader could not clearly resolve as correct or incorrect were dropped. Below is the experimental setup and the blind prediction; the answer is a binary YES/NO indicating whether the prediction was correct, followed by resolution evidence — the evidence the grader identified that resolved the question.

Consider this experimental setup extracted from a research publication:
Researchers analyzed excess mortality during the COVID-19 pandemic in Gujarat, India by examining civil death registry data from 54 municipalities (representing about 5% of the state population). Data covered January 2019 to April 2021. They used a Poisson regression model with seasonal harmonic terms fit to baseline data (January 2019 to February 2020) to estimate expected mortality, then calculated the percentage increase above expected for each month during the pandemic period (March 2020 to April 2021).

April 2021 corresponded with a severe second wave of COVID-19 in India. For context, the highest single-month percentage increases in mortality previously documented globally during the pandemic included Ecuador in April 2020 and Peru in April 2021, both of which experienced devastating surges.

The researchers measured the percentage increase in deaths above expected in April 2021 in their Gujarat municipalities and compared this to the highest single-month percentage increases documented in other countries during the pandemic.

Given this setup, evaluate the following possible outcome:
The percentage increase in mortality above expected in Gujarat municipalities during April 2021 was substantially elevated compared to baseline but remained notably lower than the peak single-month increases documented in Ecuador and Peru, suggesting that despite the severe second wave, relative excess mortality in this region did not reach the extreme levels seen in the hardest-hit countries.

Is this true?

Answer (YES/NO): NO